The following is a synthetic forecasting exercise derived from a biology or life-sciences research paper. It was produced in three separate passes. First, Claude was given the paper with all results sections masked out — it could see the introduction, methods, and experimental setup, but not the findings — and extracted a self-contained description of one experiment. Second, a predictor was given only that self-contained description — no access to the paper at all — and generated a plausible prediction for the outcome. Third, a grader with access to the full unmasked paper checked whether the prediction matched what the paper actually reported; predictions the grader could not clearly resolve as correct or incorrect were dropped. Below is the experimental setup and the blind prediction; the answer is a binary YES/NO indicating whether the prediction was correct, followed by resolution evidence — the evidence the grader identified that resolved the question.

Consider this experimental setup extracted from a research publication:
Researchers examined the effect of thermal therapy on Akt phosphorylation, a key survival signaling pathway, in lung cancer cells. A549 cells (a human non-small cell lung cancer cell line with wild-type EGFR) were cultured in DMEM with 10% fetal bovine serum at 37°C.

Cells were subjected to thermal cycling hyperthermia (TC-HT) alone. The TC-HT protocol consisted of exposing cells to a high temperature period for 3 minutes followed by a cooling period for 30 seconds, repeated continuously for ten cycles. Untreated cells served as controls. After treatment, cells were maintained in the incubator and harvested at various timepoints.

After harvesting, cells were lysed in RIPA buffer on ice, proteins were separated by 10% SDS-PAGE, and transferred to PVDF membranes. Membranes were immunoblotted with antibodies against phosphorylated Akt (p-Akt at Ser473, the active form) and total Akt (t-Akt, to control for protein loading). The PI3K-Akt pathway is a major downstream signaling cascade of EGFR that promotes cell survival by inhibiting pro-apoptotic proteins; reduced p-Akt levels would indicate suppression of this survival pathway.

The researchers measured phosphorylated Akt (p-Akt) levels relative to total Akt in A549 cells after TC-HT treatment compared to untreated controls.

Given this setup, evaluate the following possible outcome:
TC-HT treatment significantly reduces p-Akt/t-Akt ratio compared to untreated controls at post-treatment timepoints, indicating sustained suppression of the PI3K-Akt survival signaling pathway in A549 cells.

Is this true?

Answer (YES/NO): NO